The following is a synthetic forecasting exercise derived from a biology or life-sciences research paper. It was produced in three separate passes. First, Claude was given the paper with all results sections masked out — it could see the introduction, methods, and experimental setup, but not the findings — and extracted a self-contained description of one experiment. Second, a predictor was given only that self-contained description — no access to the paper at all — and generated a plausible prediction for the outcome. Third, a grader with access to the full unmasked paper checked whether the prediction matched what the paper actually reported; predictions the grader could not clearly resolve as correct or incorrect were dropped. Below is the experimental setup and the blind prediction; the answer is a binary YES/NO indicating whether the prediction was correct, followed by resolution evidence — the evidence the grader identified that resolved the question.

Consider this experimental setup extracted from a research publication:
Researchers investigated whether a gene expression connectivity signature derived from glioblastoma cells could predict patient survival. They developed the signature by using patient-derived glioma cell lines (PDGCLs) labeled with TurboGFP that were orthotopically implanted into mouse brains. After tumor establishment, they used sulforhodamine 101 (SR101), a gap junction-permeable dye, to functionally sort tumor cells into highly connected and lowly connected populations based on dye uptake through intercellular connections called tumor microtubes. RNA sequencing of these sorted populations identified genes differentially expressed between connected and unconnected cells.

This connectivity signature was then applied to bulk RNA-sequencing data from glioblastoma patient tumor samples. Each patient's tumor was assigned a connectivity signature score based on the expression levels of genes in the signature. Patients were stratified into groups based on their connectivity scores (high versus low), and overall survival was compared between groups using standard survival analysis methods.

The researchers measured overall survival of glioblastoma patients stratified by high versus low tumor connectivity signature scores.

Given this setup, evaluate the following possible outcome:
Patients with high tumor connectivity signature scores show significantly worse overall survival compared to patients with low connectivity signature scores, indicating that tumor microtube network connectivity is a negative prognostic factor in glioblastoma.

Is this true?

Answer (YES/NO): YES